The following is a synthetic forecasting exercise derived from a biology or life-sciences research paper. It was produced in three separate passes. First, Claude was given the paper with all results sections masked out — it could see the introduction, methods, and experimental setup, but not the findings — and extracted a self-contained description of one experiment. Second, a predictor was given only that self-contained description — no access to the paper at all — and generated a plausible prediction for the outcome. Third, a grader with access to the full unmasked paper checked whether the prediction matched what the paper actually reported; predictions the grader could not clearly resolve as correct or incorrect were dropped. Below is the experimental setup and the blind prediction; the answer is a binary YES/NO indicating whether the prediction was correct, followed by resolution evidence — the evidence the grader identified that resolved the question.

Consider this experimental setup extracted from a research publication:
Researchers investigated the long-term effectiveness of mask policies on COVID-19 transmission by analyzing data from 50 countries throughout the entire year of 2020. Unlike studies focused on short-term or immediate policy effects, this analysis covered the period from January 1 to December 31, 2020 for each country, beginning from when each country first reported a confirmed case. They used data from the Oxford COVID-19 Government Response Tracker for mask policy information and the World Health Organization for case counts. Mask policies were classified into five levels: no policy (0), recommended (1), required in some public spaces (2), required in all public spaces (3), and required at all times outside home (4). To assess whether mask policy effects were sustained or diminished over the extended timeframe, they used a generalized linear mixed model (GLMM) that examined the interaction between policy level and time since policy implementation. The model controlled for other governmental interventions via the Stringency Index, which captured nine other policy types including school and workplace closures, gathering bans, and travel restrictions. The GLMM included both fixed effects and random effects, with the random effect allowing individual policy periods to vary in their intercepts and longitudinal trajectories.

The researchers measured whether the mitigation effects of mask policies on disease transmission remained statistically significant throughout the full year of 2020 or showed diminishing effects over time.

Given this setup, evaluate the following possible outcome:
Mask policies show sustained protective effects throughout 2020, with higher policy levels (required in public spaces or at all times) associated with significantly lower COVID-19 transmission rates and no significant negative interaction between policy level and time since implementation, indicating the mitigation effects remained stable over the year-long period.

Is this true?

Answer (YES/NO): NO